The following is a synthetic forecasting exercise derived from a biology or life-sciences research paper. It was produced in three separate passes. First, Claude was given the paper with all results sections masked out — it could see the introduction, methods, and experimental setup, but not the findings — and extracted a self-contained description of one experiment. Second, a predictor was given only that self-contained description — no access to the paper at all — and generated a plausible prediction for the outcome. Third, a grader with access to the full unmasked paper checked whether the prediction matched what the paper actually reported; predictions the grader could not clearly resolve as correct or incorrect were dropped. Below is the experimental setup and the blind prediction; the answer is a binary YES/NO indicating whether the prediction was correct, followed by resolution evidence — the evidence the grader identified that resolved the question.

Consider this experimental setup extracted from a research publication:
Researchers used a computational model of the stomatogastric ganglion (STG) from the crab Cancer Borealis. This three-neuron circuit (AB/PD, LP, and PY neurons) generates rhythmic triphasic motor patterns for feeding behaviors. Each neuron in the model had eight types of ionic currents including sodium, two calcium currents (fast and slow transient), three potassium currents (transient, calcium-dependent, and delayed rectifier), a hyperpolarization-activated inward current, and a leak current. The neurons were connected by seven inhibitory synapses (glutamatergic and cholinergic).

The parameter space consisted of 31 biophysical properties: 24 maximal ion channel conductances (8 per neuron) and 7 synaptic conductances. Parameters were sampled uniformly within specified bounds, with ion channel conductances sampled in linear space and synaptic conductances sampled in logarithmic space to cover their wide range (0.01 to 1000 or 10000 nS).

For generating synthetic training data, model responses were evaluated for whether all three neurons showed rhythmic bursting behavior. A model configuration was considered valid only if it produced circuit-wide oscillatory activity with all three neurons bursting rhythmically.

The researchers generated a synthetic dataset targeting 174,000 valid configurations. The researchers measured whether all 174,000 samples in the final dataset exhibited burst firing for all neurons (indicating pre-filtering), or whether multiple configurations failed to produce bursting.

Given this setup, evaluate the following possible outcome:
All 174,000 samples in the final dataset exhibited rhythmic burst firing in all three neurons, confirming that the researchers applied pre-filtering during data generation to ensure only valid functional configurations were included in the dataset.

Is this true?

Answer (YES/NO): YES